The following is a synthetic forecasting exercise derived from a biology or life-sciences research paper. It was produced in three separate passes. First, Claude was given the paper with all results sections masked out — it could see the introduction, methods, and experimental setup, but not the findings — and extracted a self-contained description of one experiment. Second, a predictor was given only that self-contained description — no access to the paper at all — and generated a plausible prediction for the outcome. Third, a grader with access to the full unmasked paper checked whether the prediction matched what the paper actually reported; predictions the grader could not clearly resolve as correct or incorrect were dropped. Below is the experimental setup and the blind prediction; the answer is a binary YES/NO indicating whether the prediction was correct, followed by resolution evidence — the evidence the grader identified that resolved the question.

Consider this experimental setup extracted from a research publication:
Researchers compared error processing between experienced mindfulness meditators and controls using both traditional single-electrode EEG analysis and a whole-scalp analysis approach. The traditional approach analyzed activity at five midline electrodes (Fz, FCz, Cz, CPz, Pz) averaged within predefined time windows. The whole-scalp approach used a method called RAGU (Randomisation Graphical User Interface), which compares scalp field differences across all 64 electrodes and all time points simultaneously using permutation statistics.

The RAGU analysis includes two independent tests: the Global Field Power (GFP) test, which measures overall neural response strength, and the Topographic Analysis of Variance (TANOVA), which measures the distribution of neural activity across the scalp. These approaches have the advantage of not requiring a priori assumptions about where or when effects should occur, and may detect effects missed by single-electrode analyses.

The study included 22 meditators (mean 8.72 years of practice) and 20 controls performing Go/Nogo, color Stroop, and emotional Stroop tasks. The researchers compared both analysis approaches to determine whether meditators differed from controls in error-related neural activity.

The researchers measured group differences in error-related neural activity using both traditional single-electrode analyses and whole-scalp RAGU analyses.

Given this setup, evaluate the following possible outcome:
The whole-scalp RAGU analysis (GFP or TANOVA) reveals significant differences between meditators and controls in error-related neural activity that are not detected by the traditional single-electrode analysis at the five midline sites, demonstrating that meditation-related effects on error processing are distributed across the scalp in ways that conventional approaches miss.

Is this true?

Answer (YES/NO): NO